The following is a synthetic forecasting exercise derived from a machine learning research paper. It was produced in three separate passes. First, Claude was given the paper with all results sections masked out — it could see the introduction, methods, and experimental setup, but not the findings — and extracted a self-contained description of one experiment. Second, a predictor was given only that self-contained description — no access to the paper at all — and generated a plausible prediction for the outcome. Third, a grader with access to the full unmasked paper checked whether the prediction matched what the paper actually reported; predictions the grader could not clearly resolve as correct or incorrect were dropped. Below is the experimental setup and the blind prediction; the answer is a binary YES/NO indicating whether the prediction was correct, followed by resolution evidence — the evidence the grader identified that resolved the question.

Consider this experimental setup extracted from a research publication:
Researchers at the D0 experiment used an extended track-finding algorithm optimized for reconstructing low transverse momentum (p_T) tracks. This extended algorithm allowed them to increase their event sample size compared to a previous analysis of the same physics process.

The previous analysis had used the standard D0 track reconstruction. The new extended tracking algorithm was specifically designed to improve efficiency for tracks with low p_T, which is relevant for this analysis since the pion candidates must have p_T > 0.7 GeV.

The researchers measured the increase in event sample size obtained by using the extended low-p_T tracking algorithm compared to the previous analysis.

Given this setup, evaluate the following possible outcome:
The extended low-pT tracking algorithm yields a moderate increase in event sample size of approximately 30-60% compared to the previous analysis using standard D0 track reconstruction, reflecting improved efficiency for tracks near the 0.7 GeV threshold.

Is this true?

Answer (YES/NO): YES